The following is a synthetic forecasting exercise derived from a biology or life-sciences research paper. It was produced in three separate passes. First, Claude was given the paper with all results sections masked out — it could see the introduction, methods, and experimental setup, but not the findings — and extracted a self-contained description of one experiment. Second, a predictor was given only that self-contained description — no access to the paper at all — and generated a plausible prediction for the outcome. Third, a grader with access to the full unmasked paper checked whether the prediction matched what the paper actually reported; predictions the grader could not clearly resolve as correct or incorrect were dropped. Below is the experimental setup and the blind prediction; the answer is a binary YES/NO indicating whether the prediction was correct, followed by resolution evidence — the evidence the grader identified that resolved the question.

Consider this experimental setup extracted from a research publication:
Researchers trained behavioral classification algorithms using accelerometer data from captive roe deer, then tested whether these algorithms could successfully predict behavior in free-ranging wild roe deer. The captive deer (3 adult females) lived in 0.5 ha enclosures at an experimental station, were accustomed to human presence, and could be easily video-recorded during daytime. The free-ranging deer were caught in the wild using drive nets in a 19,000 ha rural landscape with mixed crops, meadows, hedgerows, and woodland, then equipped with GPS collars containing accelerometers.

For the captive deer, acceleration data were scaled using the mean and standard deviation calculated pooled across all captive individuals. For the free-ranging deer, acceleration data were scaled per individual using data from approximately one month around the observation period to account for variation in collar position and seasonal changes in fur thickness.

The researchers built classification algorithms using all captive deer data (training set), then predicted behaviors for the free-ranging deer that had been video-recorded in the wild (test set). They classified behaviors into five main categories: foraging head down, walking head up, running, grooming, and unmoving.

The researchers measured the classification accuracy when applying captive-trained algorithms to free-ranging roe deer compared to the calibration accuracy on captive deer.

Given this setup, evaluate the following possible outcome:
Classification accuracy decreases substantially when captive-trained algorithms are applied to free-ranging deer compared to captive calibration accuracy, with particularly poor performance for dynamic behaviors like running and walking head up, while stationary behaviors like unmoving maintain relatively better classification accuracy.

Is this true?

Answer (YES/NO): NO